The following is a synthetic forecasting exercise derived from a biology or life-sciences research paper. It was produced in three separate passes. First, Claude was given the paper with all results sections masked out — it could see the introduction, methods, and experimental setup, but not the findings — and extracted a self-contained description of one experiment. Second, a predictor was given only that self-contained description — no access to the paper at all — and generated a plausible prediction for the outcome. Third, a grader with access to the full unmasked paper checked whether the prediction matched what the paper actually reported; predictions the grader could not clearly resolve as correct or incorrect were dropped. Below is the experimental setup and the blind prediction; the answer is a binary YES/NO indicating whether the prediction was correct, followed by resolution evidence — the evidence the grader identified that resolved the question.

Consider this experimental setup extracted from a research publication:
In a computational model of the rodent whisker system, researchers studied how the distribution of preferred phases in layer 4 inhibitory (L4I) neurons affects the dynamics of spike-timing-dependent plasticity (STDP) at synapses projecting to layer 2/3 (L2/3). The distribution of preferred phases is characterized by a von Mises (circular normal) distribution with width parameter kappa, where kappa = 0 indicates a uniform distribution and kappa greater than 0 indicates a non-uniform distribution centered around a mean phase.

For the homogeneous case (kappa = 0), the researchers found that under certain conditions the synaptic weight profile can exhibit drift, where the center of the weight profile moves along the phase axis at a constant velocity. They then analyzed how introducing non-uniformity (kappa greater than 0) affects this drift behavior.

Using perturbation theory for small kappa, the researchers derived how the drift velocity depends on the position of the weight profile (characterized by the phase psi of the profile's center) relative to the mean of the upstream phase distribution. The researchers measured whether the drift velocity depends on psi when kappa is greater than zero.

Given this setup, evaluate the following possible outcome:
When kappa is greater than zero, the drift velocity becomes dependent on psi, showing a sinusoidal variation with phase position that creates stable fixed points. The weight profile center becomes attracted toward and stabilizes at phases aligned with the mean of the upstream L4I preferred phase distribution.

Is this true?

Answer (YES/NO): NO